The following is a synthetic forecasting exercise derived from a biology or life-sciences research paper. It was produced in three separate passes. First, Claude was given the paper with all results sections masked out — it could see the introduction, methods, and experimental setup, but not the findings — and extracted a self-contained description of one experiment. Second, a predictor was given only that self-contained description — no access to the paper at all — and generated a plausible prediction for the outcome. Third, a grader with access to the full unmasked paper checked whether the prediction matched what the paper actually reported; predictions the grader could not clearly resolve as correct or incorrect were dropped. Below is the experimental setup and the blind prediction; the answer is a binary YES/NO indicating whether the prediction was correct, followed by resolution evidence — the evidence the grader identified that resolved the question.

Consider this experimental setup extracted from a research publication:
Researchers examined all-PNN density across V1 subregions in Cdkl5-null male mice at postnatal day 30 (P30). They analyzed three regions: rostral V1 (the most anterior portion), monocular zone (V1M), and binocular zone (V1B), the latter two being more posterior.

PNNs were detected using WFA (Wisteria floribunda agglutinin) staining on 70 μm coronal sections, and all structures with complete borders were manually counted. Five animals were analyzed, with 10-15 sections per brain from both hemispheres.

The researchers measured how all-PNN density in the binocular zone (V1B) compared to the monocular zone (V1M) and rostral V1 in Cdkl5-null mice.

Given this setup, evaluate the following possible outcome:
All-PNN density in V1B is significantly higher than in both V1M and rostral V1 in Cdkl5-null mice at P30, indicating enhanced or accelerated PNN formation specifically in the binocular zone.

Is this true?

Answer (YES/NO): YES